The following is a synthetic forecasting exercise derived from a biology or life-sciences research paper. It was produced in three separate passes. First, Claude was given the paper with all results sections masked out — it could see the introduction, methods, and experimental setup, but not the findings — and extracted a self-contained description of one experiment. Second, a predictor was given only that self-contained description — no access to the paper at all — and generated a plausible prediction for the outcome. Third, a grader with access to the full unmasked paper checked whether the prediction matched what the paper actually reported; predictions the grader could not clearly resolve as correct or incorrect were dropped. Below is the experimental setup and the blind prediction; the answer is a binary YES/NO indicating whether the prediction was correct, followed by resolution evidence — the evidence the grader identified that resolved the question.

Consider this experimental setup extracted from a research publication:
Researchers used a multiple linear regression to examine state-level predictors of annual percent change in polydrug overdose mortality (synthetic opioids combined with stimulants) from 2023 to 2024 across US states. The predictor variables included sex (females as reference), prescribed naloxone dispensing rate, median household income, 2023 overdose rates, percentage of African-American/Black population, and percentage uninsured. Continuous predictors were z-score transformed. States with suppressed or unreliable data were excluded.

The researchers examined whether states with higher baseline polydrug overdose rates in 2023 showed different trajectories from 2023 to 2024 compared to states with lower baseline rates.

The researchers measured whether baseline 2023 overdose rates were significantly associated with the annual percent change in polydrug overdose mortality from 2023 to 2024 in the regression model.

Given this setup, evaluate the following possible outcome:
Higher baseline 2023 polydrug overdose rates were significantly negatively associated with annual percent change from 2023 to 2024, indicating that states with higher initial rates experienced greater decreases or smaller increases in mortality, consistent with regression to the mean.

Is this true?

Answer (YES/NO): NO